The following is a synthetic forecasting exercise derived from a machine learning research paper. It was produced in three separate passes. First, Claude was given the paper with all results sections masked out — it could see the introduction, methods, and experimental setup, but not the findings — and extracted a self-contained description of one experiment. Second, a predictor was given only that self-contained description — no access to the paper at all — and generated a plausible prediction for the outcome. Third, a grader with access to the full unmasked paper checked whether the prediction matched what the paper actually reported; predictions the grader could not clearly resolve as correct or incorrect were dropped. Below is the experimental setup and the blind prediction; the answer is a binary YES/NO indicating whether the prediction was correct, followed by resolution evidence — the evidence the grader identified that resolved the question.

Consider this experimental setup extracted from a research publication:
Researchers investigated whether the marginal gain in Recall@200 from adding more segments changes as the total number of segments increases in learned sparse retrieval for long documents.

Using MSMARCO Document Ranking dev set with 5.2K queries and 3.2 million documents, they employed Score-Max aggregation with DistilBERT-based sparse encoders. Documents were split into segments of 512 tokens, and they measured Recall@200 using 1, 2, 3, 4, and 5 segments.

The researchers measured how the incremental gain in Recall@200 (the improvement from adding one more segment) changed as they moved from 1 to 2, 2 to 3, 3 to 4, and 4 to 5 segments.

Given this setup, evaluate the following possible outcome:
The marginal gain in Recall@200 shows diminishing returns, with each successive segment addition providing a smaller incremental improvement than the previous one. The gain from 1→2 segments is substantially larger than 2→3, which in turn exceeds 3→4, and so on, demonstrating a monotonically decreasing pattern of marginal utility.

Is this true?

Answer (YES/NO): YES